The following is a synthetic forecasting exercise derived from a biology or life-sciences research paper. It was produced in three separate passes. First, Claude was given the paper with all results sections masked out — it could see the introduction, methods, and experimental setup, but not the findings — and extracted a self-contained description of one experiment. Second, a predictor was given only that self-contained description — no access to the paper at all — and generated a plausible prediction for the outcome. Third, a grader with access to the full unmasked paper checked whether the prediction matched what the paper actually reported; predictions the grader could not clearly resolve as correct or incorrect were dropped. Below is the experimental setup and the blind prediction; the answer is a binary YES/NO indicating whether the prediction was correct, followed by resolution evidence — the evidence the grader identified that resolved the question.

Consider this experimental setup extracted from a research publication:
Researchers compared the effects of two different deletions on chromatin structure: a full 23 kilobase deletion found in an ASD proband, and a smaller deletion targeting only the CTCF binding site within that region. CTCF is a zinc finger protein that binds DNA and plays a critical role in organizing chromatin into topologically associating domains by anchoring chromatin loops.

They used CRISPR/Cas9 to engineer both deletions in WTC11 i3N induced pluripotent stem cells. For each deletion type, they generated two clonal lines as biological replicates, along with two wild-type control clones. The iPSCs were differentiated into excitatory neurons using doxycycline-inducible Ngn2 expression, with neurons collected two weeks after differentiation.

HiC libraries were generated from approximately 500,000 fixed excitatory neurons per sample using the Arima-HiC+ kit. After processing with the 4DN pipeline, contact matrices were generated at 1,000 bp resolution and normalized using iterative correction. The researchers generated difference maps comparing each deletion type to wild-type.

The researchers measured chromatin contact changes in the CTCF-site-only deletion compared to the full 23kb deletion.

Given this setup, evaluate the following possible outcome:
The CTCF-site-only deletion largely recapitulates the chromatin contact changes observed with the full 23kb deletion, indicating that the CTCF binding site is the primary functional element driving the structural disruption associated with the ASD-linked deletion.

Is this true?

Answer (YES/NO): NO